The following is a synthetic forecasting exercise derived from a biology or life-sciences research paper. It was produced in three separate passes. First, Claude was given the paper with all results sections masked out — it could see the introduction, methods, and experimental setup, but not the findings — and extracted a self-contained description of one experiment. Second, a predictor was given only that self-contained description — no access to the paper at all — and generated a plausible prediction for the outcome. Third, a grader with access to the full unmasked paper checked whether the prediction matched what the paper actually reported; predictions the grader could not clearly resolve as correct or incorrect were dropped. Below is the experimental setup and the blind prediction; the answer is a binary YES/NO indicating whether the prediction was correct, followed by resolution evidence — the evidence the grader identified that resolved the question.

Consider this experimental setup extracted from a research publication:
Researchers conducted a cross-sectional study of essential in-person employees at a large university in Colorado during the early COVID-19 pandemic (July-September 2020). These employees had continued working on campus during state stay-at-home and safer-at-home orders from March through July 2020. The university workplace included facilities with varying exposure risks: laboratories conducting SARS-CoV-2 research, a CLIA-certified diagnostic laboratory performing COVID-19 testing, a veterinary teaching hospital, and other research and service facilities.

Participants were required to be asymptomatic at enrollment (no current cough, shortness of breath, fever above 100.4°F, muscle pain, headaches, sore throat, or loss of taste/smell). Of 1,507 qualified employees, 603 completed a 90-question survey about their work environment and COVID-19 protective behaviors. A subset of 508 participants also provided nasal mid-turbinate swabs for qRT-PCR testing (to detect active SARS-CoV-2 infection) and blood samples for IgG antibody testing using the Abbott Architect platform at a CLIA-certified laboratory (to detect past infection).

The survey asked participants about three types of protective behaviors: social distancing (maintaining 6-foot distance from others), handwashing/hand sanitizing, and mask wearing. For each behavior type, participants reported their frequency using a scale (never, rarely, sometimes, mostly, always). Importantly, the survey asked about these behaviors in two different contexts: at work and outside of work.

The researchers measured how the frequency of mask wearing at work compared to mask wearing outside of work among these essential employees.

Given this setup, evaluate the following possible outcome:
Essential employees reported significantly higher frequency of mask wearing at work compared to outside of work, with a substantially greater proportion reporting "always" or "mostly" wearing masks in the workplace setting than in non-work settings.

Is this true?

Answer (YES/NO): NO